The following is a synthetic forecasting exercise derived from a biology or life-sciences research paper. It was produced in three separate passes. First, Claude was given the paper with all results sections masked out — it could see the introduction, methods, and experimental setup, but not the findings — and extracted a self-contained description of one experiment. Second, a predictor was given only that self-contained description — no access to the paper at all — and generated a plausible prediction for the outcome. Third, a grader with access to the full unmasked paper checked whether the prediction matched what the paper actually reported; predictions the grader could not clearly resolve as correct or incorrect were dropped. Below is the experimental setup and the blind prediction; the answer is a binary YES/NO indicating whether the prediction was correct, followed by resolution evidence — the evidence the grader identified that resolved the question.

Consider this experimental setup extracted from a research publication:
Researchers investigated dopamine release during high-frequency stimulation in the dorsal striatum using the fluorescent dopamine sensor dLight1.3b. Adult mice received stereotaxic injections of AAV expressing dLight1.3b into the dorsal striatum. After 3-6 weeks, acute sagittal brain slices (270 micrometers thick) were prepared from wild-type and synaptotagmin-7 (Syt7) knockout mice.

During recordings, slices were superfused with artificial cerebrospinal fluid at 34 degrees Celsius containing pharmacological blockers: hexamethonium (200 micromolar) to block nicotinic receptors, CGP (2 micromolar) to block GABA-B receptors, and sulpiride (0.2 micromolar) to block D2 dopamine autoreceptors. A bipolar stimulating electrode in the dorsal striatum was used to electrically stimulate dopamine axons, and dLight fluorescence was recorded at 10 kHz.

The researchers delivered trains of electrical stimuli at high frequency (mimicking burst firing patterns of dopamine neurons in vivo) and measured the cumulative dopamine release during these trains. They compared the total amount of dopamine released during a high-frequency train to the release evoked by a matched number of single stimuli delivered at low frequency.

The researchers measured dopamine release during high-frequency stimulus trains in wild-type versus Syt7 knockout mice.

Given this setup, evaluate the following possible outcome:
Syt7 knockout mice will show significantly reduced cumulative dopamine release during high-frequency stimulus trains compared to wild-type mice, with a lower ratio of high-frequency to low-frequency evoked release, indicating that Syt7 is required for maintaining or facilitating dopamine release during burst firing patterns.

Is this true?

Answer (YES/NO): YES